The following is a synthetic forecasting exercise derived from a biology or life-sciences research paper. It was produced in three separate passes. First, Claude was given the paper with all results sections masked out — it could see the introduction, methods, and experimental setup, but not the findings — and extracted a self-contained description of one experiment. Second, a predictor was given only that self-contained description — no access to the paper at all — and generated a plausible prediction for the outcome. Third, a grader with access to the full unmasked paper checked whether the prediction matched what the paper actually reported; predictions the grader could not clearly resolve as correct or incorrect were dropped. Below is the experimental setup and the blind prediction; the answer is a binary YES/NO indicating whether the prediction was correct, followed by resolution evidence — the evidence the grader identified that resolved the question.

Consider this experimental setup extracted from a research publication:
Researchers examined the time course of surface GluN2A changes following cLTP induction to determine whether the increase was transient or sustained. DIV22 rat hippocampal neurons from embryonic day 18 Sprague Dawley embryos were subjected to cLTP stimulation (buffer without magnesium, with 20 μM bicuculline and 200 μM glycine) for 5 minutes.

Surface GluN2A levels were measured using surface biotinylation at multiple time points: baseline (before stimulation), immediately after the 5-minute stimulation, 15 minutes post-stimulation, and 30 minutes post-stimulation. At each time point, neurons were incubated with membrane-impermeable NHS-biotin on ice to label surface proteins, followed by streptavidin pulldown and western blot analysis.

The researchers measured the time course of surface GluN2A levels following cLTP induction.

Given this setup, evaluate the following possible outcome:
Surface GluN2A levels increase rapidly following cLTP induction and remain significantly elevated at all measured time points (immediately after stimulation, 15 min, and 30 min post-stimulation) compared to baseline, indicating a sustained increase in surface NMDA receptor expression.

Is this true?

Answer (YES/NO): NO